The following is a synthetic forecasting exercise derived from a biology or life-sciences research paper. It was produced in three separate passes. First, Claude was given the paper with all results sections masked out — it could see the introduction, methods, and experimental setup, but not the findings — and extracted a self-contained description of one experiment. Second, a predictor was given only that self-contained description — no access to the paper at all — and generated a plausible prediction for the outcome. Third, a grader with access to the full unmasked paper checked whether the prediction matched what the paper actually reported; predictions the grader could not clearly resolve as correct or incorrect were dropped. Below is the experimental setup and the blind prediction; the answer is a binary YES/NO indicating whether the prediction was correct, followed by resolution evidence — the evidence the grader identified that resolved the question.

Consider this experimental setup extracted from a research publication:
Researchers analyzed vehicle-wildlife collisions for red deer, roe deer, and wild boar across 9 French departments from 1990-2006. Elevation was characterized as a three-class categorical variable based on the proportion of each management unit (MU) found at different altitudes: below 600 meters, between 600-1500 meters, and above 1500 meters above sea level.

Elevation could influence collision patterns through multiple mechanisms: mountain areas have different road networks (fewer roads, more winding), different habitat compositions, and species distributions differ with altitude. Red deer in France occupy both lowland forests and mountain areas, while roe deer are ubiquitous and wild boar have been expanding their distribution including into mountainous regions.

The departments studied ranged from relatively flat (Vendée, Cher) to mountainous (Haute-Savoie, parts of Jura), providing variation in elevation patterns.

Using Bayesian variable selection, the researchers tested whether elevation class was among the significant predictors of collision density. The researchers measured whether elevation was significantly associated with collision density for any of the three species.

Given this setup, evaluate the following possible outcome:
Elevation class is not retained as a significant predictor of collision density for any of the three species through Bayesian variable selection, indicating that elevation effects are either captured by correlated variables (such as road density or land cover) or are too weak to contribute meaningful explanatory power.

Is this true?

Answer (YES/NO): YES